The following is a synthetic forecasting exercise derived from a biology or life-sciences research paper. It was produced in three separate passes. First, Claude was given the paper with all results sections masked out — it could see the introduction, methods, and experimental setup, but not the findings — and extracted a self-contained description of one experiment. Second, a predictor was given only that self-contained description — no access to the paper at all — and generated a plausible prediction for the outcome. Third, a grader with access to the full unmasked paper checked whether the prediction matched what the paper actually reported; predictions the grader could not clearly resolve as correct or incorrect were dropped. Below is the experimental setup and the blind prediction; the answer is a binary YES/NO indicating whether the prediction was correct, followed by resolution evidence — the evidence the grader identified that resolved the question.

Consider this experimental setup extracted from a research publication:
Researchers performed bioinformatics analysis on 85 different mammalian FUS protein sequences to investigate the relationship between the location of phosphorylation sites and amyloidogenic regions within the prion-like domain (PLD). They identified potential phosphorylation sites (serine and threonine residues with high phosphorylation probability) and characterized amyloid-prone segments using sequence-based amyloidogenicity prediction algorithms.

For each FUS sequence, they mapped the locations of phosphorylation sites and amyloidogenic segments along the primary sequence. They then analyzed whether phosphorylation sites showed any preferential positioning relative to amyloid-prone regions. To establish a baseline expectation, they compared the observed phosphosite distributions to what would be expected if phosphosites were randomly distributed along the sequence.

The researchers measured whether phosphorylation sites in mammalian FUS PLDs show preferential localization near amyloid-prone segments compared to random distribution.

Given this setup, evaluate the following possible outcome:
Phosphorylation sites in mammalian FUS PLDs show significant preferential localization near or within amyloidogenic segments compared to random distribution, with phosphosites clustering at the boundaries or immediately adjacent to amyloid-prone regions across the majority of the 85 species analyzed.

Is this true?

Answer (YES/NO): YES